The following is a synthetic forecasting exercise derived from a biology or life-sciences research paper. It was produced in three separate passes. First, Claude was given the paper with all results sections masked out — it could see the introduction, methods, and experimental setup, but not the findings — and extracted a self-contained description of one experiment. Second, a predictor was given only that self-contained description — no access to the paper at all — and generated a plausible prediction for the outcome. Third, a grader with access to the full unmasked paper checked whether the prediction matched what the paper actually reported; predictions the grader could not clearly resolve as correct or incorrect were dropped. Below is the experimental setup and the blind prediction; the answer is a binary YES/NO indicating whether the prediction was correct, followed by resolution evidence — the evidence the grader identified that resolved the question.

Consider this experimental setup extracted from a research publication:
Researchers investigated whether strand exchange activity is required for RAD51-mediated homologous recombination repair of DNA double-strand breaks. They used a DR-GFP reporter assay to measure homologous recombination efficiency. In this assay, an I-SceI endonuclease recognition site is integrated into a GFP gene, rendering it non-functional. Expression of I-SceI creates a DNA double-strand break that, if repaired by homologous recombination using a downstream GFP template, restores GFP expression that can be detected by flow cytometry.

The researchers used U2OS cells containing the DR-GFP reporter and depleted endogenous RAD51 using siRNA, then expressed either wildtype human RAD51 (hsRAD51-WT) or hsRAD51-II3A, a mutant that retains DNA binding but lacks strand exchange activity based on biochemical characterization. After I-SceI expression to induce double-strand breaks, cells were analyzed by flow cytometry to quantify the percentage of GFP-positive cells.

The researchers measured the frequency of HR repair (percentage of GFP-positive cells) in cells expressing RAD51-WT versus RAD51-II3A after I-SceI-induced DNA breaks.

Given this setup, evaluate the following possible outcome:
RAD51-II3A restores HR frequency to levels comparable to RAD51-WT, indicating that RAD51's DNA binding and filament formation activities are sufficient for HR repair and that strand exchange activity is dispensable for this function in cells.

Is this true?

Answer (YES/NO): NO